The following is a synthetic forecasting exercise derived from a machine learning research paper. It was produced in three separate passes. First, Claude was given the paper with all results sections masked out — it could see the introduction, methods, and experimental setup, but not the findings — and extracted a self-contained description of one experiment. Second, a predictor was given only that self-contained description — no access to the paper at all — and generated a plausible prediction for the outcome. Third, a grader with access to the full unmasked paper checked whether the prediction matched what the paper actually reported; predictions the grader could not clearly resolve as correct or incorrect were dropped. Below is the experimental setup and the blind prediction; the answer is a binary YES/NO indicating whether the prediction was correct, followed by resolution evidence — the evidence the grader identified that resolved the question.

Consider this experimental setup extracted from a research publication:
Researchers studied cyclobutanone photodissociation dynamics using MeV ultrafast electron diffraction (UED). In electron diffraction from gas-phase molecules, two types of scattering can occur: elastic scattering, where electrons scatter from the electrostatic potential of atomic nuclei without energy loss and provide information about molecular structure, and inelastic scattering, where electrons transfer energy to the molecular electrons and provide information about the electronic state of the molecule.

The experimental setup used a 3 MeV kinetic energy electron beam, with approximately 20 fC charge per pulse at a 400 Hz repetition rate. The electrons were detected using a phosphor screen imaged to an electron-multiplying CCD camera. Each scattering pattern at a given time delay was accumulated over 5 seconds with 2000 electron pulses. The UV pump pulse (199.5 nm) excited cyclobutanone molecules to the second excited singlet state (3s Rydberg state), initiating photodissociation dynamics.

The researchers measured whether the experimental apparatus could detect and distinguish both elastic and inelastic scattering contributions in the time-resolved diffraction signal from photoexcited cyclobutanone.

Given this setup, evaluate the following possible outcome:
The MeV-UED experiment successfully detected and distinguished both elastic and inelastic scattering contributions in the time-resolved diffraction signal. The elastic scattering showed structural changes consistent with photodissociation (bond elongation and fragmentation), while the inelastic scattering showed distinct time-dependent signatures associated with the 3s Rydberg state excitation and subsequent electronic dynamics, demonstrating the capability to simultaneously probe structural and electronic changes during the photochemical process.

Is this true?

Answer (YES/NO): YES